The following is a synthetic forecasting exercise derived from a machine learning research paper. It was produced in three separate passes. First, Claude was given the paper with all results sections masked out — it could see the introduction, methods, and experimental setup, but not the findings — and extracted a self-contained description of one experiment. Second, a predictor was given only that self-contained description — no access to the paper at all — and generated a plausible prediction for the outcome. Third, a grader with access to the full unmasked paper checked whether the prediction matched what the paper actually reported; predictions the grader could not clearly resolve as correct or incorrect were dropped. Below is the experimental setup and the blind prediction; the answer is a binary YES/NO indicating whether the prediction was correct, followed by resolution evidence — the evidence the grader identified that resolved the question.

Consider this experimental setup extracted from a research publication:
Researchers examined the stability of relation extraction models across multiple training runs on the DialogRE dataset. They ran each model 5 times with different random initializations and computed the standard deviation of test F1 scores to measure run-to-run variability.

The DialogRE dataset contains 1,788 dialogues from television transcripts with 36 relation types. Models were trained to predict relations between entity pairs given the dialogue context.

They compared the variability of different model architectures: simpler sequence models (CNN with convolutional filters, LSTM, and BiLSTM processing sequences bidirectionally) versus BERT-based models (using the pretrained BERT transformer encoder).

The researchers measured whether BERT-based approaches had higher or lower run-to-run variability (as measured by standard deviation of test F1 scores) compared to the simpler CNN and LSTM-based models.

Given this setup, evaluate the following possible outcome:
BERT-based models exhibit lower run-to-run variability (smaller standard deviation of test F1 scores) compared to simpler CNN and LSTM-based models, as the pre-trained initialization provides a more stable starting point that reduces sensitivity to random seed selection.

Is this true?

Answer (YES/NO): NO